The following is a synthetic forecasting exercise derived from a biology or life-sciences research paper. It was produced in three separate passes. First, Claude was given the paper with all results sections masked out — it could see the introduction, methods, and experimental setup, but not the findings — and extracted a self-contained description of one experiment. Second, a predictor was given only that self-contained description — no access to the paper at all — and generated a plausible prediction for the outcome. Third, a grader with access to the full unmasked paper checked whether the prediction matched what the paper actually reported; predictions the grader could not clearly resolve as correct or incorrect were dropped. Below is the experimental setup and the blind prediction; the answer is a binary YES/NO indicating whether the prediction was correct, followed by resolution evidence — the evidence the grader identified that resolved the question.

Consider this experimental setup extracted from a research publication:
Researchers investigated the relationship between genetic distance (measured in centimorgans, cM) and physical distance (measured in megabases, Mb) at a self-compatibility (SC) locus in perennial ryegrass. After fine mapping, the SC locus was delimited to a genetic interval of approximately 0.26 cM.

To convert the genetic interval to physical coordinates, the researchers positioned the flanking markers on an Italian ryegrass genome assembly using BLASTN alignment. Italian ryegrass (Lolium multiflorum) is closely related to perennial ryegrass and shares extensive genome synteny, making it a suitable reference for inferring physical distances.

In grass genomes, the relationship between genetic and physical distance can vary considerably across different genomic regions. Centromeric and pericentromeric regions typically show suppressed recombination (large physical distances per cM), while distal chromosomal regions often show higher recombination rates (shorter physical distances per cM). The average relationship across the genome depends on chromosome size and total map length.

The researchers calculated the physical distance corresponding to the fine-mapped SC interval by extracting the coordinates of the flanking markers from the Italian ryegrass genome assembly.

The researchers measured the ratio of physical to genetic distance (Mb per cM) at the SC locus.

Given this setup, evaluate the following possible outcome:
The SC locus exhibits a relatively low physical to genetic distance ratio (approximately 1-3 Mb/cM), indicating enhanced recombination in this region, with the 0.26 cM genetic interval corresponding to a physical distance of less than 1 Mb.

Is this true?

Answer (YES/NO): NO